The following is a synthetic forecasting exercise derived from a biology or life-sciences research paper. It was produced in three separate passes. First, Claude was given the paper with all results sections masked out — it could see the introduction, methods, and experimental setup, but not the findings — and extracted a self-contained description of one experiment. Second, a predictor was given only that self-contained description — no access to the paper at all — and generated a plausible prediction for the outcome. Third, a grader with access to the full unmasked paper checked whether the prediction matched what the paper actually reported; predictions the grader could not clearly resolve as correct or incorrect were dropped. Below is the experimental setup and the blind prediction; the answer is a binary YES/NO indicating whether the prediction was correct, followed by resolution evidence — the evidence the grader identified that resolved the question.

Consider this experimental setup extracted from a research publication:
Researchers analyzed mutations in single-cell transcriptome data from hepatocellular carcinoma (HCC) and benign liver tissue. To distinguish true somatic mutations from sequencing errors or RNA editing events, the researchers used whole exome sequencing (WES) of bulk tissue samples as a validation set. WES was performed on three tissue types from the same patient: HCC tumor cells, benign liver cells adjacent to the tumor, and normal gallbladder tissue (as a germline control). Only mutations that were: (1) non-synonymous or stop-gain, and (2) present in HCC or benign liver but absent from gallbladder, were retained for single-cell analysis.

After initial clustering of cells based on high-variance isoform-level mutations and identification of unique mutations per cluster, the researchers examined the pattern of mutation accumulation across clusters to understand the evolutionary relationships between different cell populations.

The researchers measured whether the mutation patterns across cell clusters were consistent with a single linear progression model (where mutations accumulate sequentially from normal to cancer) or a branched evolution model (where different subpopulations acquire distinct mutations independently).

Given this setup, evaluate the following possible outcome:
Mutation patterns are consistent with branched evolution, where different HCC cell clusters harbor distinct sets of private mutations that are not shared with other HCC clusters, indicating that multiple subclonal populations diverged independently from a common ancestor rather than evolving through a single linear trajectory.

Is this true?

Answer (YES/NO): NO